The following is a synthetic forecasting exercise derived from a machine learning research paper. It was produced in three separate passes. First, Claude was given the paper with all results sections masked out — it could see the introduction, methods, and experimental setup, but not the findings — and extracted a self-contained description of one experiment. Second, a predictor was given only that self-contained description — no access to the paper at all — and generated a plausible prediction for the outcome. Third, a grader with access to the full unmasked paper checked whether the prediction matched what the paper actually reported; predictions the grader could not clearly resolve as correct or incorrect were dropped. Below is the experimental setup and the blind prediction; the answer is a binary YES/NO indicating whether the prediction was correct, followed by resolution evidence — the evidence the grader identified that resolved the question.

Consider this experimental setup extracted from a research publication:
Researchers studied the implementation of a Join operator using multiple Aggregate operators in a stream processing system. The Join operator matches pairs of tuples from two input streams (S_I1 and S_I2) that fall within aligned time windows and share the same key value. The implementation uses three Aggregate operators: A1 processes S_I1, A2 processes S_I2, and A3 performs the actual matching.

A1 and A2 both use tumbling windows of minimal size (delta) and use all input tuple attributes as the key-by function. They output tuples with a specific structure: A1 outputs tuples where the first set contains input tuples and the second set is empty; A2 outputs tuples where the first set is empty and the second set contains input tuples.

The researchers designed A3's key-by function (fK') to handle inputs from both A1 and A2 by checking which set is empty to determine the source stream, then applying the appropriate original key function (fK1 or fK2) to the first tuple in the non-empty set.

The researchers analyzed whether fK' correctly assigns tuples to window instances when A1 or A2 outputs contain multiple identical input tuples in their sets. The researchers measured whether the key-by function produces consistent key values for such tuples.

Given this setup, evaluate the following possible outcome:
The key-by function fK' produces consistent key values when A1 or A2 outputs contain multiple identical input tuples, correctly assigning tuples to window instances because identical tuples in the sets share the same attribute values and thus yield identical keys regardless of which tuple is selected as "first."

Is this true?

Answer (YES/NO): YES